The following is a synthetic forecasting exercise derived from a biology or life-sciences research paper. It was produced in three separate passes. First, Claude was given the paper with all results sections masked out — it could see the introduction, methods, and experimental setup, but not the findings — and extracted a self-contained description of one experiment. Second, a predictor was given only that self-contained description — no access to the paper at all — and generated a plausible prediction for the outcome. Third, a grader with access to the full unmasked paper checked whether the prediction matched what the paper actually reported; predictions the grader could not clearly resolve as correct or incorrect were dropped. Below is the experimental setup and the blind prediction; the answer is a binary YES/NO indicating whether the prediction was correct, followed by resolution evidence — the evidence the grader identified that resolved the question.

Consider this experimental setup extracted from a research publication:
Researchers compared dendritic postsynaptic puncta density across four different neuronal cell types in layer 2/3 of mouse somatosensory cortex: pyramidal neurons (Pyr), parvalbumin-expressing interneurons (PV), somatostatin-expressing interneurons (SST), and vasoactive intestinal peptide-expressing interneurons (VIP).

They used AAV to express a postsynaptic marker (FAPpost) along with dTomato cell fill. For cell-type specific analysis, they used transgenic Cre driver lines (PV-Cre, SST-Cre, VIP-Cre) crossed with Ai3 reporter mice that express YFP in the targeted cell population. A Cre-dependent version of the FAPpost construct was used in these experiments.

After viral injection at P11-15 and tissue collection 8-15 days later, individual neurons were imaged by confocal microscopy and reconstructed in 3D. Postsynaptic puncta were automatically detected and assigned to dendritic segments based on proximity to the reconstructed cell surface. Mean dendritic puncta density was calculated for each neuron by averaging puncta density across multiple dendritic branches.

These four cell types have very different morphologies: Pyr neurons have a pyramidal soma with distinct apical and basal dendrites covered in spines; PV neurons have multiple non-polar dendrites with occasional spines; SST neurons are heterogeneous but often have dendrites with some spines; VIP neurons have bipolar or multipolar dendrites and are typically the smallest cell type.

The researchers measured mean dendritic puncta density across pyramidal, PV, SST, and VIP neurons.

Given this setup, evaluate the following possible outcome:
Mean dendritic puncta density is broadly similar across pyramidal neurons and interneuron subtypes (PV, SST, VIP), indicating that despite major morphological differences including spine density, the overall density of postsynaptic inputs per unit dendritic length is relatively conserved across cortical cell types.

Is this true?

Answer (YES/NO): YES